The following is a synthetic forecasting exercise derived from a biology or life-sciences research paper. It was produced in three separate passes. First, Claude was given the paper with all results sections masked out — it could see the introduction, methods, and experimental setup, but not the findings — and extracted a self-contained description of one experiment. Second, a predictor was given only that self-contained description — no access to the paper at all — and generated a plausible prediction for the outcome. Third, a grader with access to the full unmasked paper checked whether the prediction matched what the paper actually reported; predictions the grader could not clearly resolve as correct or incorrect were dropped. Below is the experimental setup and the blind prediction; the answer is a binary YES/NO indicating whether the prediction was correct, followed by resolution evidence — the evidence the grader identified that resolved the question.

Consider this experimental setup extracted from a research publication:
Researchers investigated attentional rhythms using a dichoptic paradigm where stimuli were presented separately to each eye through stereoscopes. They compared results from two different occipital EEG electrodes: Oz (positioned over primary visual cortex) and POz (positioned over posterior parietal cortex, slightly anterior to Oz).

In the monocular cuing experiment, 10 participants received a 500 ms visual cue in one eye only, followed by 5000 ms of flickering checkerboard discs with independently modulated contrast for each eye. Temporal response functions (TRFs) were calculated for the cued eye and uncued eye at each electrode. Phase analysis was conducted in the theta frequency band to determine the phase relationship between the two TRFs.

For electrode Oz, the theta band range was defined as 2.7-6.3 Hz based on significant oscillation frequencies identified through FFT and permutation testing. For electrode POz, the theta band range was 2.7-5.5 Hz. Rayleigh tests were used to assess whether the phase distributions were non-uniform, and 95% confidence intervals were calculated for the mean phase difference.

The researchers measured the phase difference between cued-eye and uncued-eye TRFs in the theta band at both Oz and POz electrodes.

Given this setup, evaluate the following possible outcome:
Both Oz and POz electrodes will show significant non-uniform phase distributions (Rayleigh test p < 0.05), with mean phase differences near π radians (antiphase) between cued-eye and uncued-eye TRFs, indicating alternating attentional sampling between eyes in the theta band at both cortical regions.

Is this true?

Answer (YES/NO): NO